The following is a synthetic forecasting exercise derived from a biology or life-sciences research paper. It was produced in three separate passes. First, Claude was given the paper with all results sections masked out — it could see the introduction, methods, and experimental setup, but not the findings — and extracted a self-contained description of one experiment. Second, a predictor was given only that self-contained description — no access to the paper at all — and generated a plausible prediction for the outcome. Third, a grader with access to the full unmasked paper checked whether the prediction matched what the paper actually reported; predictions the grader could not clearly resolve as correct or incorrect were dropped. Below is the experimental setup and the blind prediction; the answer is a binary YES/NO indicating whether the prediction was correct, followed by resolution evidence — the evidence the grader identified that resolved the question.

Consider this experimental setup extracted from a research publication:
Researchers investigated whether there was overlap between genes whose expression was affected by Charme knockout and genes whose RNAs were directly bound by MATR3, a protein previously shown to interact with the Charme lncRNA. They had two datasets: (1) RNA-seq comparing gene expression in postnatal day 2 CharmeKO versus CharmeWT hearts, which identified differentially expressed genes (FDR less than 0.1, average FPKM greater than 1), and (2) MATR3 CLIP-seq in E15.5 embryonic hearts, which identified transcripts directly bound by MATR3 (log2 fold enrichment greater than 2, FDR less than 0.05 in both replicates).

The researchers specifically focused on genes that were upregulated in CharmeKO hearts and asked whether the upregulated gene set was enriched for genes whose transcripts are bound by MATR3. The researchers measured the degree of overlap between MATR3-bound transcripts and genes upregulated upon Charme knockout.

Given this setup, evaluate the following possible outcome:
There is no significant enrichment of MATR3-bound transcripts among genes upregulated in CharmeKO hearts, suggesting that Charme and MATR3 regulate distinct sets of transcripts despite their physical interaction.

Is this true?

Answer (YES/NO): NO